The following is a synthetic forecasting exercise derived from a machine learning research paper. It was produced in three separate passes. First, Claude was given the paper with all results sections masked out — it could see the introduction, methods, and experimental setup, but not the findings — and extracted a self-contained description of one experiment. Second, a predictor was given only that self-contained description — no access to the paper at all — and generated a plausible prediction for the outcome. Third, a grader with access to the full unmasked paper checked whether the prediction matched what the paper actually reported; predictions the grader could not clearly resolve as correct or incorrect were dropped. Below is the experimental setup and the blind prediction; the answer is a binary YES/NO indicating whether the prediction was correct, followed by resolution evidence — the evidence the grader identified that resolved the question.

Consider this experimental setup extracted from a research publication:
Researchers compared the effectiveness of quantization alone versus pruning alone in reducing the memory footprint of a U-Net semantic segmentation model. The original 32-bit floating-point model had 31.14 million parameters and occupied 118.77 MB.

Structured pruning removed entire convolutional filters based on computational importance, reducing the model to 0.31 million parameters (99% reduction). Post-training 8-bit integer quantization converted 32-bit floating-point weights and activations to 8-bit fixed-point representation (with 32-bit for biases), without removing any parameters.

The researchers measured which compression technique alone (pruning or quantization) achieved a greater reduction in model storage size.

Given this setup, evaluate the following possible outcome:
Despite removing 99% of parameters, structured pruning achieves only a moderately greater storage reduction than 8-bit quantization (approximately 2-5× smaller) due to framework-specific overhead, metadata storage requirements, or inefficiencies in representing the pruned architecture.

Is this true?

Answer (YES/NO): NO